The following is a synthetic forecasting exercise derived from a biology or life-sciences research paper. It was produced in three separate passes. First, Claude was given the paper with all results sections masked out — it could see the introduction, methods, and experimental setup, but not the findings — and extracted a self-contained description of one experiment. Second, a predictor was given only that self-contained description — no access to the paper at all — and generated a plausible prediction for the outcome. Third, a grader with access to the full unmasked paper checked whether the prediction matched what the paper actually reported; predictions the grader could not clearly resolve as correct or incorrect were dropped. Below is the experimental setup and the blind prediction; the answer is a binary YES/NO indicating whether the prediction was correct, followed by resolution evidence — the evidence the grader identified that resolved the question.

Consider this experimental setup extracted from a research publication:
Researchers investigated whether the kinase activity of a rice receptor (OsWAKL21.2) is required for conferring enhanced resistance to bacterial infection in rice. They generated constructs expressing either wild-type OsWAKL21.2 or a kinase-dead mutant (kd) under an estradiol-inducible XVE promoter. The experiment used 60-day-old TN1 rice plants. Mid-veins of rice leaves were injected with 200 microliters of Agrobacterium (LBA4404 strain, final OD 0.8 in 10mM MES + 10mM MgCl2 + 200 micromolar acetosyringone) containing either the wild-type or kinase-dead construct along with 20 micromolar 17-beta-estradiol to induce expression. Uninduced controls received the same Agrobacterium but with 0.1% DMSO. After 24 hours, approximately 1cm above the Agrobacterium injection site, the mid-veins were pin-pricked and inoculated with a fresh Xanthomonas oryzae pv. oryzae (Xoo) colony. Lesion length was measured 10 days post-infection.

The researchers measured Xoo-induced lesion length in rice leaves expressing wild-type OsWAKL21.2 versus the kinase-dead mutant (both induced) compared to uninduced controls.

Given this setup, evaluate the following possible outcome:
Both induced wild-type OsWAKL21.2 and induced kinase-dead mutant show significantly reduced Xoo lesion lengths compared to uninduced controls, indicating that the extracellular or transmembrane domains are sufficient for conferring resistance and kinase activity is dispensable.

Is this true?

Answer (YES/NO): NO